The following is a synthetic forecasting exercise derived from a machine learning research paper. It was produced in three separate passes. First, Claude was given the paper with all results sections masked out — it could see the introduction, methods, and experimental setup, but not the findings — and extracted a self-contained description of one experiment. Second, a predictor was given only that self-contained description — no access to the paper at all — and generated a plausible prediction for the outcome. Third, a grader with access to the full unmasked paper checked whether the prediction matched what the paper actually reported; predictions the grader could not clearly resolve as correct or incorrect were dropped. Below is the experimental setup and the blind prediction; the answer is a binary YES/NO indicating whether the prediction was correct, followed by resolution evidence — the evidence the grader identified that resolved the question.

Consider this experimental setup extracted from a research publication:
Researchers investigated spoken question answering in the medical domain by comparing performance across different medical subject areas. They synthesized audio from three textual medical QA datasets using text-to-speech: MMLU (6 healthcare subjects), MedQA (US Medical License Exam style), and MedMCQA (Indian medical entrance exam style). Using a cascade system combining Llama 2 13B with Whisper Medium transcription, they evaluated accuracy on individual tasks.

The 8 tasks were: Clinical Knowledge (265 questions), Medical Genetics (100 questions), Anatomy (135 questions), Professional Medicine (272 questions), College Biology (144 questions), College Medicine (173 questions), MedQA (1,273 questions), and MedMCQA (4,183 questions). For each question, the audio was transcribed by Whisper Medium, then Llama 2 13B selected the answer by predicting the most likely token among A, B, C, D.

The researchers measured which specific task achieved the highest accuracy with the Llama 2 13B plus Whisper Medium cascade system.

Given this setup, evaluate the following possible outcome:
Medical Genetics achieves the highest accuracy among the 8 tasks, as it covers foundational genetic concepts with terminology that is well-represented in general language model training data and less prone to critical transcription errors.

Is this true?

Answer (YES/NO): NO